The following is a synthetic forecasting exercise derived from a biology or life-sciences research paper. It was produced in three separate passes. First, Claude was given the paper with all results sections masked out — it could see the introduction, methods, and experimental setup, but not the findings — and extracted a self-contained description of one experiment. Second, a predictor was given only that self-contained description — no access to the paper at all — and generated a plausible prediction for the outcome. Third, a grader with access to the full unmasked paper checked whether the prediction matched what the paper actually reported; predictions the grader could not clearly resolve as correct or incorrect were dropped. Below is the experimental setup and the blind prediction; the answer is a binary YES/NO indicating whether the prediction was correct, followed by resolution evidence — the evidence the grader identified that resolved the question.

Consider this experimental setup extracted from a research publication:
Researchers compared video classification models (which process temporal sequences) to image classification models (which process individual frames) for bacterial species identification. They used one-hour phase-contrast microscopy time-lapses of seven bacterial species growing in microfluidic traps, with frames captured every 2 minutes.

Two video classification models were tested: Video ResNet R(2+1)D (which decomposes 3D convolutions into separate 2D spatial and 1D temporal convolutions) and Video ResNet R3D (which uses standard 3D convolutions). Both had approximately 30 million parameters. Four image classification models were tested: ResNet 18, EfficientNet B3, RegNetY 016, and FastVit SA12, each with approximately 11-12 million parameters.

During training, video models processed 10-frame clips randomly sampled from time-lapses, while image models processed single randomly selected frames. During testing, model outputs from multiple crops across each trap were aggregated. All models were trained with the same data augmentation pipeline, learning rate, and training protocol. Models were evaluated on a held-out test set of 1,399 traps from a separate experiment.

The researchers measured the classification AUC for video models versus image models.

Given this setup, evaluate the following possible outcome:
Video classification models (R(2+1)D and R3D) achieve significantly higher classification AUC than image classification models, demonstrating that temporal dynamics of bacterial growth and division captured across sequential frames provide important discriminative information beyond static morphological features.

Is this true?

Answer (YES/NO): YES